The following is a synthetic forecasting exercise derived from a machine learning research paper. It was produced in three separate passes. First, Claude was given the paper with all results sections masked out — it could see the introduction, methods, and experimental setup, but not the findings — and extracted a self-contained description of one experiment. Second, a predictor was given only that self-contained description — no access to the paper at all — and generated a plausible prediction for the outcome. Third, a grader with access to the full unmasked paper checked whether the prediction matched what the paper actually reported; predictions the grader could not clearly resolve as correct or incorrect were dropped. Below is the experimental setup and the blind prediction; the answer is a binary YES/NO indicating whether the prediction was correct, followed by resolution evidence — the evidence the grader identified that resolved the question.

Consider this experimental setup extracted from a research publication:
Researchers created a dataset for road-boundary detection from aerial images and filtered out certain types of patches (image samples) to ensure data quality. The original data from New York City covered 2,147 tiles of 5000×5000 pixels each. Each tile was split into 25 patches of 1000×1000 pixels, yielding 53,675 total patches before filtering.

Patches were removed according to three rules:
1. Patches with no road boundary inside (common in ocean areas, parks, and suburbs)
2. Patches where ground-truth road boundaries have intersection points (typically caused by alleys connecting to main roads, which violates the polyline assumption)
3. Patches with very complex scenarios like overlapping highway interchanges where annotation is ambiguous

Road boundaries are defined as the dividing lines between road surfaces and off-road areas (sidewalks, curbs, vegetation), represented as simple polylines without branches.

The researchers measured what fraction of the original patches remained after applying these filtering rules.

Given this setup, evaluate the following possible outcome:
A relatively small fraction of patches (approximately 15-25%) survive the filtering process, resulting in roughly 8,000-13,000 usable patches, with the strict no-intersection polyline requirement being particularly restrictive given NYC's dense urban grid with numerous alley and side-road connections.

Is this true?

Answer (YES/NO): NO